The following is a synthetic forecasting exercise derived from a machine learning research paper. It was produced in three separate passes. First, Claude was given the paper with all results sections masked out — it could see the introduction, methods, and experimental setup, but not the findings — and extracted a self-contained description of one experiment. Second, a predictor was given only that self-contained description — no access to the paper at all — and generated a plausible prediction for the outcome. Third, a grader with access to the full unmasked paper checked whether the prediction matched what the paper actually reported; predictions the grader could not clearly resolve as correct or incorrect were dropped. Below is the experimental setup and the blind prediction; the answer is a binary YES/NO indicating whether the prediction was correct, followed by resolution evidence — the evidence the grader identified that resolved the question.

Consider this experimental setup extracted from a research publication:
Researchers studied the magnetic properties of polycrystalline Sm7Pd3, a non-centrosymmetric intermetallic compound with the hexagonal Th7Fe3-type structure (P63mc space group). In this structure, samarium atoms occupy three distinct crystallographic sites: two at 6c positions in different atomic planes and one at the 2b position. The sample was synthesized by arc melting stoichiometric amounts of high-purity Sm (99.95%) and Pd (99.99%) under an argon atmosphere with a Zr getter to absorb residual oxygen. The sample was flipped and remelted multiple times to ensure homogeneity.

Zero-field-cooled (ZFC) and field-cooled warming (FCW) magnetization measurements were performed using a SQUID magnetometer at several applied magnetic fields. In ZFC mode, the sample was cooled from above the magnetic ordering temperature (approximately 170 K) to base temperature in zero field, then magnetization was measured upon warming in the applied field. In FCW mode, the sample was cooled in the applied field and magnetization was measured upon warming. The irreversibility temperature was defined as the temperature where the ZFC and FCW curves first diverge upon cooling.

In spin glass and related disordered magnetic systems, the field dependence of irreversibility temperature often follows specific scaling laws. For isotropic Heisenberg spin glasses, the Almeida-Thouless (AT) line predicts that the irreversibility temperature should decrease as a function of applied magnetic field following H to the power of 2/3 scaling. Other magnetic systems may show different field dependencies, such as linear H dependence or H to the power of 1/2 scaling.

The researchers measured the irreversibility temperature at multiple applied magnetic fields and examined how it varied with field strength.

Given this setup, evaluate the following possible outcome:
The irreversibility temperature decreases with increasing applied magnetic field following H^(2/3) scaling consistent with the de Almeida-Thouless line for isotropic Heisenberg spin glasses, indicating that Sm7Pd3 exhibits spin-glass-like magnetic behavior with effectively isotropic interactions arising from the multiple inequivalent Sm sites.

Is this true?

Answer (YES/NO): NO